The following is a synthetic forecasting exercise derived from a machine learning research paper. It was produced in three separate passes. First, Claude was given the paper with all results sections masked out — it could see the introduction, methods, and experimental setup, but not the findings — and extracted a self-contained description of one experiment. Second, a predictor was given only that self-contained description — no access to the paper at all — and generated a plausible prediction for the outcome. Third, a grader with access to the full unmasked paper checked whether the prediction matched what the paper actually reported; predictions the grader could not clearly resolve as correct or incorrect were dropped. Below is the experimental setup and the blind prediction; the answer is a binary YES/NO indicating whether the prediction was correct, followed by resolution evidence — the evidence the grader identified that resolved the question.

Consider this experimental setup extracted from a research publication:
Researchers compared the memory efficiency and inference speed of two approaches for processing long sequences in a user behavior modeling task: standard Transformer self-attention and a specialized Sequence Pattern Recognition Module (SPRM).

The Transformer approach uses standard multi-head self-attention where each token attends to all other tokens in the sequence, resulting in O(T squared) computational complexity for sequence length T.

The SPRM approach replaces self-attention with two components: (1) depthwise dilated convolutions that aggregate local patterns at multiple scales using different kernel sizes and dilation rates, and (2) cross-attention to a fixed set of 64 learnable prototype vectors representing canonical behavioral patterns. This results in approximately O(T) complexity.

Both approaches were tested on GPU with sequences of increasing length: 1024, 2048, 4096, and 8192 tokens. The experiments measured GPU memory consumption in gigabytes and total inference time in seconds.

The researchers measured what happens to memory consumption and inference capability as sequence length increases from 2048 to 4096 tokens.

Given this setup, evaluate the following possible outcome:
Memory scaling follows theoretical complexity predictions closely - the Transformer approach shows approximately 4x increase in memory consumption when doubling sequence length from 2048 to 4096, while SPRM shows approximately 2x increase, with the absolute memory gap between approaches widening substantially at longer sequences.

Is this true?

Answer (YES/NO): NO